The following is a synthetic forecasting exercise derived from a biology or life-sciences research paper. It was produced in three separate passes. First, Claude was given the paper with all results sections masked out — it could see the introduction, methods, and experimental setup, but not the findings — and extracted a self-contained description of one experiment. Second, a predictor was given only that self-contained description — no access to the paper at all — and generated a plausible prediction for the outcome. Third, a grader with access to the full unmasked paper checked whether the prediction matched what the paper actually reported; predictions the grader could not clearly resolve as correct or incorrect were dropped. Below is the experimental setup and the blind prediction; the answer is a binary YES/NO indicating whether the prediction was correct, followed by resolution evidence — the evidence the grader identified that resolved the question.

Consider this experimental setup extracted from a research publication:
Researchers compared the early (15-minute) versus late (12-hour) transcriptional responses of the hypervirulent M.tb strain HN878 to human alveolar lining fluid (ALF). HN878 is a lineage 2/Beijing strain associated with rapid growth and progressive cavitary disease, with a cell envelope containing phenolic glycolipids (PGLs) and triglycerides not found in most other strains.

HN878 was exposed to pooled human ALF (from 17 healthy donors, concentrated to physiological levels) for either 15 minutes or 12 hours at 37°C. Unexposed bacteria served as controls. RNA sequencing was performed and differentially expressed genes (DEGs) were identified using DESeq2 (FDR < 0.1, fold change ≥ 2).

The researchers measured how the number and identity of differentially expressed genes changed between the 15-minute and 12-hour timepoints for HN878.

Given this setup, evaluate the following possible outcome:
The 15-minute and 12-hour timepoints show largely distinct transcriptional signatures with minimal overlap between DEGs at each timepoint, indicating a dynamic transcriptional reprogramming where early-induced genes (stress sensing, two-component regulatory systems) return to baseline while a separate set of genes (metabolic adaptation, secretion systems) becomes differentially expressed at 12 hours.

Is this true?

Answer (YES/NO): NO